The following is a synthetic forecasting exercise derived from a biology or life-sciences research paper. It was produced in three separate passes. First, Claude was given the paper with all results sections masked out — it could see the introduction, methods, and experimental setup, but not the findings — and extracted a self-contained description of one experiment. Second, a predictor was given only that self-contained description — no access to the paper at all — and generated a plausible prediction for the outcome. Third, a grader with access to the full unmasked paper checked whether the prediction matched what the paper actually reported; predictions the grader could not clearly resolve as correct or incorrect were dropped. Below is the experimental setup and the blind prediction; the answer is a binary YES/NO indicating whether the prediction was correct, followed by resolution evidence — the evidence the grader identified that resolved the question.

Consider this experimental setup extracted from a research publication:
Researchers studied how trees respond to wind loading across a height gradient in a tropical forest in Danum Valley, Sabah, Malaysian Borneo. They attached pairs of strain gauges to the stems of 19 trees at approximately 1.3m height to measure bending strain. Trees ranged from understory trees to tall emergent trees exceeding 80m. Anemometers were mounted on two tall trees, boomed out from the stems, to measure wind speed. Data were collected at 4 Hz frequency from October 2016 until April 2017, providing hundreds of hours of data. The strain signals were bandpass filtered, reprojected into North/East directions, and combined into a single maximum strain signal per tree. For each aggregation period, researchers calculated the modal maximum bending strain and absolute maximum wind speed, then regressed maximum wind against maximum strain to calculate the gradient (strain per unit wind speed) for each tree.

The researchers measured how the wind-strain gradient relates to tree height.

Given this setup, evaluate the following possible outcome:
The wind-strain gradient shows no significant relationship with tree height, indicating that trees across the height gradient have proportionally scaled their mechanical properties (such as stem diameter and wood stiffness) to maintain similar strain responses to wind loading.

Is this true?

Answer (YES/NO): NO